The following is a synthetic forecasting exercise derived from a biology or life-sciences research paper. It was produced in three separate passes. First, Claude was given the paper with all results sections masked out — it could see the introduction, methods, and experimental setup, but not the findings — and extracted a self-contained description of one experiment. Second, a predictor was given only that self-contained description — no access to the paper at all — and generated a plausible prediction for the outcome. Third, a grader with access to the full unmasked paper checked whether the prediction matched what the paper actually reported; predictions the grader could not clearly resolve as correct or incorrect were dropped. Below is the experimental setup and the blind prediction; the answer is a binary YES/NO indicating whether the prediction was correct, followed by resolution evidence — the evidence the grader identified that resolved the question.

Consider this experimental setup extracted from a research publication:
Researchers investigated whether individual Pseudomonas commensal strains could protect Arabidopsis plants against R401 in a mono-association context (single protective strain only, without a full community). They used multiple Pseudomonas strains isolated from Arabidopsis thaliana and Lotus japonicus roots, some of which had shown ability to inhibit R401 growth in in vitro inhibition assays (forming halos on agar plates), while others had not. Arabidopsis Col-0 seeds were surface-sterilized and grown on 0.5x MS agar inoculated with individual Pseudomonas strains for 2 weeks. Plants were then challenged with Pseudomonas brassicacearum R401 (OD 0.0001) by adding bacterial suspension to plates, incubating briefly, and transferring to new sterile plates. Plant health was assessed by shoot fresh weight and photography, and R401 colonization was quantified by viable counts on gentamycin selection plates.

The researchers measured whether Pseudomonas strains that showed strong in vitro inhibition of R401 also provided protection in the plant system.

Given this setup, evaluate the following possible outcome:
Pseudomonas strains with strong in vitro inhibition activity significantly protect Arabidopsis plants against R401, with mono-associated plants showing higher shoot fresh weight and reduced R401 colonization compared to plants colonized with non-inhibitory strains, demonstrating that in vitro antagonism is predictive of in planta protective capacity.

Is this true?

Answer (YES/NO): NO